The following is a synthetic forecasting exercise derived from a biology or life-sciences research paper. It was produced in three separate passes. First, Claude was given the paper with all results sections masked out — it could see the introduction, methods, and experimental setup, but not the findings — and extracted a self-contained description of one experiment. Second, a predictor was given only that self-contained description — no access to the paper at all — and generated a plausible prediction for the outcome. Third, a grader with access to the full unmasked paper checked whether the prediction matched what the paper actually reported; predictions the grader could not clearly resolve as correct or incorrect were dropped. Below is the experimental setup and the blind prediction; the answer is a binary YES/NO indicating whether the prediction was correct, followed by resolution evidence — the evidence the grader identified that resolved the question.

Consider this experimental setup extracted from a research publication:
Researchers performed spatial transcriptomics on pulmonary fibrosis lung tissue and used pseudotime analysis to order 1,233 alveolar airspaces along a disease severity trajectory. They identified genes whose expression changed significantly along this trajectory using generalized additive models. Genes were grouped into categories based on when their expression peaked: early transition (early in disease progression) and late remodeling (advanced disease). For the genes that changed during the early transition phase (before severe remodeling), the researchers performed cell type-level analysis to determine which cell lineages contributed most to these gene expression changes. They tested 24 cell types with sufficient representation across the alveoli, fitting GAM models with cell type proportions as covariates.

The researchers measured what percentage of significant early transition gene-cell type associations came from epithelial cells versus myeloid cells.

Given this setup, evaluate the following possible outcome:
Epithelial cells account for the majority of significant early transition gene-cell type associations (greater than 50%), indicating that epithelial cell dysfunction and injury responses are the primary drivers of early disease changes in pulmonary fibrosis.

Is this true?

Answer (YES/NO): NO